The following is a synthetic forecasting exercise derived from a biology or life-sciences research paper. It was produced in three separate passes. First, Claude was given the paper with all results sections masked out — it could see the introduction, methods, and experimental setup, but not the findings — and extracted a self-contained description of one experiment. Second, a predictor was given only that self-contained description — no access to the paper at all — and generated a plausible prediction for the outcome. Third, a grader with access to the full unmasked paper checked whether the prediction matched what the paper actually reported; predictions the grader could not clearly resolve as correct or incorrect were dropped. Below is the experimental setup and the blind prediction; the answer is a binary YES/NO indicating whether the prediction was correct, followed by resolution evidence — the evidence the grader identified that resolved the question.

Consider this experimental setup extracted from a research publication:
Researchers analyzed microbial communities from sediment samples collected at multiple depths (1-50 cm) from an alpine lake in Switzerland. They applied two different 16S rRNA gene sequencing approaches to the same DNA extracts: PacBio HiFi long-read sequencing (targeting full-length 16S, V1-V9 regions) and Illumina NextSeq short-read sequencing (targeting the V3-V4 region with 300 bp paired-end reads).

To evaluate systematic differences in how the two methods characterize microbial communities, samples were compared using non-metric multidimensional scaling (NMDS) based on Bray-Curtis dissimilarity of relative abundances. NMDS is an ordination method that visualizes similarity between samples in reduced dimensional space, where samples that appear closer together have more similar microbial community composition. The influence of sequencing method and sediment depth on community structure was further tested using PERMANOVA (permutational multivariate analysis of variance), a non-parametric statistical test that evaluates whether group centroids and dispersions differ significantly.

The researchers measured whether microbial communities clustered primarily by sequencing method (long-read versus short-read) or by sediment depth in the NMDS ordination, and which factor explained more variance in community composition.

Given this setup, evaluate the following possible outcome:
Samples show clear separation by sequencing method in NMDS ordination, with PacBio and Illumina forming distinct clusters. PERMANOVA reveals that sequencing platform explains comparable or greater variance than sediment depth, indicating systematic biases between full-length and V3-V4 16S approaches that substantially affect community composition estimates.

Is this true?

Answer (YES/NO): NO